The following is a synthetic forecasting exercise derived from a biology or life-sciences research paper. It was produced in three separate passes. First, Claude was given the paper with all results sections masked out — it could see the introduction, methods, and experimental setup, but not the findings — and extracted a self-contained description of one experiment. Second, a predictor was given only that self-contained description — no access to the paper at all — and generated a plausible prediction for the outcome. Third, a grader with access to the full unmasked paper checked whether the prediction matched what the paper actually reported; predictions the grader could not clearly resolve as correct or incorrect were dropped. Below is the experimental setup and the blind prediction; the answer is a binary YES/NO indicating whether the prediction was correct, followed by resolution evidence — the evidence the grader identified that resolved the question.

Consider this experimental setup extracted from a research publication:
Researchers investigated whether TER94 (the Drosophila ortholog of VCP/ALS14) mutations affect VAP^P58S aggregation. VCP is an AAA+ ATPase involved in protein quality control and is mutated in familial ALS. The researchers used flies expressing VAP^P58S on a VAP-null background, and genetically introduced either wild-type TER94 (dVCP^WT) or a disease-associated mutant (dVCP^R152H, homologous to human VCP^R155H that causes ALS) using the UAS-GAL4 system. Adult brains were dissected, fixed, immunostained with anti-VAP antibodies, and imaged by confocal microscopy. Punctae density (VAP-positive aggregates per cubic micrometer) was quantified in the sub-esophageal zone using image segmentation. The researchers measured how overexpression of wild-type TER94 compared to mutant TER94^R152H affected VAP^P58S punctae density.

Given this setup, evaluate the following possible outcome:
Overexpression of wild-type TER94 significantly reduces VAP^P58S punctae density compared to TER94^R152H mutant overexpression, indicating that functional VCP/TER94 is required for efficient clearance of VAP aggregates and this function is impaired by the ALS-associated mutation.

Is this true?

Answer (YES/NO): NO